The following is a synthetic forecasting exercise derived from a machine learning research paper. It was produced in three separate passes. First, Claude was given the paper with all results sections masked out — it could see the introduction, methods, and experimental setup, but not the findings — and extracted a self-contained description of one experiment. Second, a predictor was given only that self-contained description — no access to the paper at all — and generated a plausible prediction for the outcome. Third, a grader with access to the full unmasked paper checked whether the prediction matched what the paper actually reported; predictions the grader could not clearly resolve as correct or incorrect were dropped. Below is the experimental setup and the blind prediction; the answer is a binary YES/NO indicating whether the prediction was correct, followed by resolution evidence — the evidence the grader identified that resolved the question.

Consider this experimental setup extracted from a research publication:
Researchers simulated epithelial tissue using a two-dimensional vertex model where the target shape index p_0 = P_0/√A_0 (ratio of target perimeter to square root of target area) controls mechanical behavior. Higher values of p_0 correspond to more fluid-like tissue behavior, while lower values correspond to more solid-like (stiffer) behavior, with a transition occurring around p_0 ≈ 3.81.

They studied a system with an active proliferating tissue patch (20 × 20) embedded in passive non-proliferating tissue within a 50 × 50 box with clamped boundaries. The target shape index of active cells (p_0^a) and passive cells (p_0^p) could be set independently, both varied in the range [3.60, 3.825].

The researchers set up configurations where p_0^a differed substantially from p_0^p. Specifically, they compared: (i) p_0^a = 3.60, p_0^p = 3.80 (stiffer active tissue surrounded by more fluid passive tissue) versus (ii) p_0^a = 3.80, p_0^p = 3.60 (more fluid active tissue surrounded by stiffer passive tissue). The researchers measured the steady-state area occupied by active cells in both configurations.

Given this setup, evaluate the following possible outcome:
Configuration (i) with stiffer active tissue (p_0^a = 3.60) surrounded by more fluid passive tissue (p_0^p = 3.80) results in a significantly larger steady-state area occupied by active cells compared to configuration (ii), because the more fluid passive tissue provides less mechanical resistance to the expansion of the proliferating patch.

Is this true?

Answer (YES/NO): YES